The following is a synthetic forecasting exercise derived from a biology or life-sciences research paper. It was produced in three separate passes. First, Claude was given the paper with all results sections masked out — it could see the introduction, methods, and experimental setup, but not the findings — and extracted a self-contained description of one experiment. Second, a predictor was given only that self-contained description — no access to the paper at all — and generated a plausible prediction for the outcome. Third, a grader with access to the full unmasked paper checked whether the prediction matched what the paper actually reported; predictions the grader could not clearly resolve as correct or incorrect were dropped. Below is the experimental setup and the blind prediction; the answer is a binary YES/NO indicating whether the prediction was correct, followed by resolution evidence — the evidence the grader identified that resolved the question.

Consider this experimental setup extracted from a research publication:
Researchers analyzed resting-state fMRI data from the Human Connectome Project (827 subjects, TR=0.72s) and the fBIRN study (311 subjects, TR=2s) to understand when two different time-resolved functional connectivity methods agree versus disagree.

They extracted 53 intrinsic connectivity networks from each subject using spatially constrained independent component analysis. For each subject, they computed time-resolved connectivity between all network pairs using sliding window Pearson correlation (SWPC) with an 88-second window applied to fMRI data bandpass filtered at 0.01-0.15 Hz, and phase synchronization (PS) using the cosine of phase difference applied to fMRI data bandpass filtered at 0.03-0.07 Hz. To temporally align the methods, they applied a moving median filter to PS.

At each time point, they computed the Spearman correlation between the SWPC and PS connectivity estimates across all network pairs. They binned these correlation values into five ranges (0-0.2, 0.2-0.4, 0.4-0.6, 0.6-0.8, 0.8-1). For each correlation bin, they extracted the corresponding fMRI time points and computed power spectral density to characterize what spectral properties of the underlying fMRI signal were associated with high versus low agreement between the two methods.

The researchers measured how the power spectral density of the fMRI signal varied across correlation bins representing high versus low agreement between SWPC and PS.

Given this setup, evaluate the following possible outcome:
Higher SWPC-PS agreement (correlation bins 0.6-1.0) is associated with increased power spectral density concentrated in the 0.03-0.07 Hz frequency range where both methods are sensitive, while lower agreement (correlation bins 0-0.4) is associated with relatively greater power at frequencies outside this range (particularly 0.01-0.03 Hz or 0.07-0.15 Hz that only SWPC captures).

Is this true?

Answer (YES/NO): YES